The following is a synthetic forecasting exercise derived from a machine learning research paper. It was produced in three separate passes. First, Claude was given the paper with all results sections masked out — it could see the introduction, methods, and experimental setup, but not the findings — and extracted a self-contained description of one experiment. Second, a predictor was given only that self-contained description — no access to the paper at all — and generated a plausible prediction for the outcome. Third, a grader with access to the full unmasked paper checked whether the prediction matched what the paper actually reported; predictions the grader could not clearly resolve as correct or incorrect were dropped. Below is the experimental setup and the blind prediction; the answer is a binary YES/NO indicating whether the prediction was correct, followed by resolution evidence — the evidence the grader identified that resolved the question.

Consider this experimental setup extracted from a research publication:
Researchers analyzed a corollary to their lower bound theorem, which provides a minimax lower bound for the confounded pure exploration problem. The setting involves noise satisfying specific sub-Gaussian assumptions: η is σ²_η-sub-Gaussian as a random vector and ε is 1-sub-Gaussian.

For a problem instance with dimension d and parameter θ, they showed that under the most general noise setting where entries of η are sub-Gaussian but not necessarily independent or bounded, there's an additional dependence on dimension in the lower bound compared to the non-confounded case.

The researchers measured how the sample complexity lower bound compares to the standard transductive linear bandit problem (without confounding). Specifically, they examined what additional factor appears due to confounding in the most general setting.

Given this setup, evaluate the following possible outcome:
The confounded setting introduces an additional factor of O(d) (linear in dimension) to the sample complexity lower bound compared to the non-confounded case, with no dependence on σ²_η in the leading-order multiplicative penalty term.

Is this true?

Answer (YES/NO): NO